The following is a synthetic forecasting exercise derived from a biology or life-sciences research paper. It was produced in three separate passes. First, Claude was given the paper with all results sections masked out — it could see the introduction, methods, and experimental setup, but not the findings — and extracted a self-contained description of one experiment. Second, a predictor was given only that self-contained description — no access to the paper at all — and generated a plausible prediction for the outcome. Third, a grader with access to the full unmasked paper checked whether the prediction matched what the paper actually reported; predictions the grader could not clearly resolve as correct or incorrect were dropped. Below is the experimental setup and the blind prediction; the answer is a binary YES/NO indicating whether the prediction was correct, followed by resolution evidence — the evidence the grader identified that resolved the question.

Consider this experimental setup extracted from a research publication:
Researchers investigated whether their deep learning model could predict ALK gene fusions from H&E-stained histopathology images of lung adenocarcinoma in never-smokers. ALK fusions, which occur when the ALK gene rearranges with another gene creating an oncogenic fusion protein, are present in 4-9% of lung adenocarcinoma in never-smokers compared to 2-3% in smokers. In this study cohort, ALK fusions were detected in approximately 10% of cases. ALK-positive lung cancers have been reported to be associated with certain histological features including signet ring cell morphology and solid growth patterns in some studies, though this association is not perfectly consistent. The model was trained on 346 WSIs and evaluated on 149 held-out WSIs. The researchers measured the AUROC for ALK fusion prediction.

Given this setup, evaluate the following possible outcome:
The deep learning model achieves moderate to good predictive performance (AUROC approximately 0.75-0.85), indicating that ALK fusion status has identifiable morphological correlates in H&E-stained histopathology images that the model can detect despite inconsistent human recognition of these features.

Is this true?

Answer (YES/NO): NO